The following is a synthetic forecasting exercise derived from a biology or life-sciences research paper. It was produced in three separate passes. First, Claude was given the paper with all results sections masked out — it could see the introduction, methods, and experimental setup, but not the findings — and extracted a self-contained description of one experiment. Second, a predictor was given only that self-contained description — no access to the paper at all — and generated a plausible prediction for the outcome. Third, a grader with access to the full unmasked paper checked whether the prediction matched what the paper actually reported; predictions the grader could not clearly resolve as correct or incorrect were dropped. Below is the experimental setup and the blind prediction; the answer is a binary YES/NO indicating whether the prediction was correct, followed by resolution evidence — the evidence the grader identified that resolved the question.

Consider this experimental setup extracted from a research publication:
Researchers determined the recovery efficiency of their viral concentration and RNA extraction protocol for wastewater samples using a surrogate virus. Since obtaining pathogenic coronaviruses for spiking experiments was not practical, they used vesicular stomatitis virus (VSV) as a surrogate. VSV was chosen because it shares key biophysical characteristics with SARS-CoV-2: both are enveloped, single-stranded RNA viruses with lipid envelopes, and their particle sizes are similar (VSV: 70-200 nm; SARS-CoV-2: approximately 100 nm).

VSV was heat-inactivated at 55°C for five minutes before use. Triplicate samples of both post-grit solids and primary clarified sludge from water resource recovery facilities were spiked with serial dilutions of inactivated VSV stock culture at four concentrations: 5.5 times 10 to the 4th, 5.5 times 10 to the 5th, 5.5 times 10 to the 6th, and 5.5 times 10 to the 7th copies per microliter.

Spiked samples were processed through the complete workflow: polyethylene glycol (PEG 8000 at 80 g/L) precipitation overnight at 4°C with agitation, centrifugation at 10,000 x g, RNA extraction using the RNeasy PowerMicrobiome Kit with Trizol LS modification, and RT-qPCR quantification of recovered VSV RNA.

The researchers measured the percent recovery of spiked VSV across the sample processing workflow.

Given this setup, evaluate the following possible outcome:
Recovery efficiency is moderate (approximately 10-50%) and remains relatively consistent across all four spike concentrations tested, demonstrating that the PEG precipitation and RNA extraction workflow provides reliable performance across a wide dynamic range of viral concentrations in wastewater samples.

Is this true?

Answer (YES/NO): NO